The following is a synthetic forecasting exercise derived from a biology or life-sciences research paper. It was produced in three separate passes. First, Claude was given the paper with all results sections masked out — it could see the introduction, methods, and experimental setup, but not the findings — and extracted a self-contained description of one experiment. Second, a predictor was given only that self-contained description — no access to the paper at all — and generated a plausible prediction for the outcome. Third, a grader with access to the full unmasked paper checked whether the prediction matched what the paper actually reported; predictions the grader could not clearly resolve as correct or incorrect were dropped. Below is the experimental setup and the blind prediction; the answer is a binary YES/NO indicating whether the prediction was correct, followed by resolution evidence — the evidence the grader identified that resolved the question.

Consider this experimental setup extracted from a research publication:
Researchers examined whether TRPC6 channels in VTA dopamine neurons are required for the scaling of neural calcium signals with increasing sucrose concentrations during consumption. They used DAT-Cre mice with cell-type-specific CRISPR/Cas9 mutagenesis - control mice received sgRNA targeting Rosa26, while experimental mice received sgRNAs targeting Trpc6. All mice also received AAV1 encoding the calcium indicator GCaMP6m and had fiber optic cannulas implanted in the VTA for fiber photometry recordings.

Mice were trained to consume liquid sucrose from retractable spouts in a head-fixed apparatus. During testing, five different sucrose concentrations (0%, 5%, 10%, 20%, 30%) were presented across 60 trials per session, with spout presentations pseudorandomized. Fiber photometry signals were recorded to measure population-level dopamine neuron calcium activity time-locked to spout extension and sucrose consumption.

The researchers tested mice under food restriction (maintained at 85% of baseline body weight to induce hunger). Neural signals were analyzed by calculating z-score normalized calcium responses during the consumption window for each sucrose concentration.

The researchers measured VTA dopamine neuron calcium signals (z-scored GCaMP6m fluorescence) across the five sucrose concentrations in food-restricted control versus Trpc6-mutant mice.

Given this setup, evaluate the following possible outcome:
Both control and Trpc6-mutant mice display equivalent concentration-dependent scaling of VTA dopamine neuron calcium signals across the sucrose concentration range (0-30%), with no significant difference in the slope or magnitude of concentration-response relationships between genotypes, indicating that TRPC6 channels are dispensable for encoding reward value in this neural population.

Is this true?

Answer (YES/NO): NO